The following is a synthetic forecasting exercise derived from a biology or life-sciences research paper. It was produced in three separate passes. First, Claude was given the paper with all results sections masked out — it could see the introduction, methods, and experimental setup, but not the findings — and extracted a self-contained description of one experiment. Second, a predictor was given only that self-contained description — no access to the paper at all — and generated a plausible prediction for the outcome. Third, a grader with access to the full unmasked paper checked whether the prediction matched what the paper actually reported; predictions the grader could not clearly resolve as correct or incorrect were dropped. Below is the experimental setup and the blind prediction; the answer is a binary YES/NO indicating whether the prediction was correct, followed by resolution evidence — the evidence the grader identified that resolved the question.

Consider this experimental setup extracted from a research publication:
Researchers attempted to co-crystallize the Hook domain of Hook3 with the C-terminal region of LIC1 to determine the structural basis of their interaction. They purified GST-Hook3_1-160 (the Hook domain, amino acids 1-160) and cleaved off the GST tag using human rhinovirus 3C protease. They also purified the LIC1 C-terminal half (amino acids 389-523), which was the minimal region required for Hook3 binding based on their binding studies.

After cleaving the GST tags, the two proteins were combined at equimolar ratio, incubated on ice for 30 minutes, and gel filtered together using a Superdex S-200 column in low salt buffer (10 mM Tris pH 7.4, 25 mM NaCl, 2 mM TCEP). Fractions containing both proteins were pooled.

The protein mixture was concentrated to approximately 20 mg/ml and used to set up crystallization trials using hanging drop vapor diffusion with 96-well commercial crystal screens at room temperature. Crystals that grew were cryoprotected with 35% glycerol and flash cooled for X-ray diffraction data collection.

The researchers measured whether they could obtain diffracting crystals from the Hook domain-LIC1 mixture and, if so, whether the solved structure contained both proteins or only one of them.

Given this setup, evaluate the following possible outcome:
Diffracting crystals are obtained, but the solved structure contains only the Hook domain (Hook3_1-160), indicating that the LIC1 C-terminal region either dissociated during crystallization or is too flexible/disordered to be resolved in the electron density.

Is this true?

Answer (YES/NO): YES